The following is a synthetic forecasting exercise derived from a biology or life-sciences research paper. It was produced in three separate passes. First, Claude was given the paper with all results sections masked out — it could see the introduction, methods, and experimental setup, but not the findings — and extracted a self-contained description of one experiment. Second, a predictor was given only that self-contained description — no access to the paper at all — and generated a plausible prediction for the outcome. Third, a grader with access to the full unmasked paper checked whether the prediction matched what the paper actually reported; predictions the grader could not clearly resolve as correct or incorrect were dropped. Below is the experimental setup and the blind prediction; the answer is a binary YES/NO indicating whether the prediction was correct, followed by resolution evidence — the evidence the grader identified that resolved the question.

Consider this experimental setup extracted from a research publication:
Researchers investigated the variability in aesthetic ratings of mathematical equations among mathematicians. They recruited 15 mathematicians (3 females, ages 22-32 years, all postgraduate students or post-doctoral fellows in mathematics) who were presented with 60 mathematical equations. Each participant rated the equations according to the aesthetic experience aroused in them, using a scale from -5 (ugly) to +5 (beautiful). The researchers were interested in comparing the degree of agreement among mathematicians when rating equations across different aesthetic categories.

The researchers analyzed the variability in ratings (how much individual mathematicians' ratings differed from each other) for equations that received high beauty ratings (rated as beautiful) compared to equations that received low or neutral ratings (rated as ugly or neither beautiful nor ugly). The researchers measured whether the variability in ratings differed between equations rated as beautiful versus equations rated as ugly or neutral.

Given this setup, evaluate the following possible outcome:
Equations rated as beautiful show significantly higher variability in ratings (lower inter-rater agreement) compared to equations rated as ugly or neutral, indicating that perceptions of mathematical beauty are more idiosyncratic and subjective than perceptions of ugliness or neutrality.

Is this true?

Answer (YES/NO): NO